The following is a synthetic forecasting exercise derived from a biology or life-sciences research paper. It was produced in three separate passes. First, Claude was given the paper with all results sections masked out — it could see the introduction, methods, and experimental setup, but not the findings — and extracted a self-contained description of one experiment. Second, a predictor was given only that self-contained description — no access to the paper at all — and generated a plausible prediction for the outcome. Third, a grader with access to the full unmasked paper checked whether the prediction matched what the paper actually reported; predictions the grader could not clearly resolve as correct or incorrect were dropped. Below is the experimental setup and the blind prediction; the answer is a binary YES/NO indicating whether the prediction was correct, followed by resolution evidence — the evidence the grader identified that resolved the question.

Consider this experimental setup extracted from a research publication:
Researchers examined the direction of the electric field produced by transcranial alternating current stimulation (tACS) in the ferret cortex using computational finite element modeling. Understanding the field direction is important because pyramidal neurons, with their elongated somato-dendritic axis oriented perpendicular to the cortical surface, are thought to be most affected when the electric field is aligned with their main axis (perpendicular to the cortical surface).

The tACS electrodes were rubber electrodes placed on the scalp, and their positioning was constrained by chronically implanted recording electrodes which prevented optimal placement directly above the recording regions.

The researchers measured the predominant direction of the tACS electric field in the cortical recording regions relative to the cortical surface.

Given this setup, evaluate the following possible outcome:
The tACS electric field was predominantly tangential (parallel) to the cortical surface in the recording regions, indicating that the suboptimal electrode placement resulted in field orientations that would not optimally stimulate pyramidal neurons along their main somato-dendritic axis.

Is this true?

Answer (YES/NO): YES